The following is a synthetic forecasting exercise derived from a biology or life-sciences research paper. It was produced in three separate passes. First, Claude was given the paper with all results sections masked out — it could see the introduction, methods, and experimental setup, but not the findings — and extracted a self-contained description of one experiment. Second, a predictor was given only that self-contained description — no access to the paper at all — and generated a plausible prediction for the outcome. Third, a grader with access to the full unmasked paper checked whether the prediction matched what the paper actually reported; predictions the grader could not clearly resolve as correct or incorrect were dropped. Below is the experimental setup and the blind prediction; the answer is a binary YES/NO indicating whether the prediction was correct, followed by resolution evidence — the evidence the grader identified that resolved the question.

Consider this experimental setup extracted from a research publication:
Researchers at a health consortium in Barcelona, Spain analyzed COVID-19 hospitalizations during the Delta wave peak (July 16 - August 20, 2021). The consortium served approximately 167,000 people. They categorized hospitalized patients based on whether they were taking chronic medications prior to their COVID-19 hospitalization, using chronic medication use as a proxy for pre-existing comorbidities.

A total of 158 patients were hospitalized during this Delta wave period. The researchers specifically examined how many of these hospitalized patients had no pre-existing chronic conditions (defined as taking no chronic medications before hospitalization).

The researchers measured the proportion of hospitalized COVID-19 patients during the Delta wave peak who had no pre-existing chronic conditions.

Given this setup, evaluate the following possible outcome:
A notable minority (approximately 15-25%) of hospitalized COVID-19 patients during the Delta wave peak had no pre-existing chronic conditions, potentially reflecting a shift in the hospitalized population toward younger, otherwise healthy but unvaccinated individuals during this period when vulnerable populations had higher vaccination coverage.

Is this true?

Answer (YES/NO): NO